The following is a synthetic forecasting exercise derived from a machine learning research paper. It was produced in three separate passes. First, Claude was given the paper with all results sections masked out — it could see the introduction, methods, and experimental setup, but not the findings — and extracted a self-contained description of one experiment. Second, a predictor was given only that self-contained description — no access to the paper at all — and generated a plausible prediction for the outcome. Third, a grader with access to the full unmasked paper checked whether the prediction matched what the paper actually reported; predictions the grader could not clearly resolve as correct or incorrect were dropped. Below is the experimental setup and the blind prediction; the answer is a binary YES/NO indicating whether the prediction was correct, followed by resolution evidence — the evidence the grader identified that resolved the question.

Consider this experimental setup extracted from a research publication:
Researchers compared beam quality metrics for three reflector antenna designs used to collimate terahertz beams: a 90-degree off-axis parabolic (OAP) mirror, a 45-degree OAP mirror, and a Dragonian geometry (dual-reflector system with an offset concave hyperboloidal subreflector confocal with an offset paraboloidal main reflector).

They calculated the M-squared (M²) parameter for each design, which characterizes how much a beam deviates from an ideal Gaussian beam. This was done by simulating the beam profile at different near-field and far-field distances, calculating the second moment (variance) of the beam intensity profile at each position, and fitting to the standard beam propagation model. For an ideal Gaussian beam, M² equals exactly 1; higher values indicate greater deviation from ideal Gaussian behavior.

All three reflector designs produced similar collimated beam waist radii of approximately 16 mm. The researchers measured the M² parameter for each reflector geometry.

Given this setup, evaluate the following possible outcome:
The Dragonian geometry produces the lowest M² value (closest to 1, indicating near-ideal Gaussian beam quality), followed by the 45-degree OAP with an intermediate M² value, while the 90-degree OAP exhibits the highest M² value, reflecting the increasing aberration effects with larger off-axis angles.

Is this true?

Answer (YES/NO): NO